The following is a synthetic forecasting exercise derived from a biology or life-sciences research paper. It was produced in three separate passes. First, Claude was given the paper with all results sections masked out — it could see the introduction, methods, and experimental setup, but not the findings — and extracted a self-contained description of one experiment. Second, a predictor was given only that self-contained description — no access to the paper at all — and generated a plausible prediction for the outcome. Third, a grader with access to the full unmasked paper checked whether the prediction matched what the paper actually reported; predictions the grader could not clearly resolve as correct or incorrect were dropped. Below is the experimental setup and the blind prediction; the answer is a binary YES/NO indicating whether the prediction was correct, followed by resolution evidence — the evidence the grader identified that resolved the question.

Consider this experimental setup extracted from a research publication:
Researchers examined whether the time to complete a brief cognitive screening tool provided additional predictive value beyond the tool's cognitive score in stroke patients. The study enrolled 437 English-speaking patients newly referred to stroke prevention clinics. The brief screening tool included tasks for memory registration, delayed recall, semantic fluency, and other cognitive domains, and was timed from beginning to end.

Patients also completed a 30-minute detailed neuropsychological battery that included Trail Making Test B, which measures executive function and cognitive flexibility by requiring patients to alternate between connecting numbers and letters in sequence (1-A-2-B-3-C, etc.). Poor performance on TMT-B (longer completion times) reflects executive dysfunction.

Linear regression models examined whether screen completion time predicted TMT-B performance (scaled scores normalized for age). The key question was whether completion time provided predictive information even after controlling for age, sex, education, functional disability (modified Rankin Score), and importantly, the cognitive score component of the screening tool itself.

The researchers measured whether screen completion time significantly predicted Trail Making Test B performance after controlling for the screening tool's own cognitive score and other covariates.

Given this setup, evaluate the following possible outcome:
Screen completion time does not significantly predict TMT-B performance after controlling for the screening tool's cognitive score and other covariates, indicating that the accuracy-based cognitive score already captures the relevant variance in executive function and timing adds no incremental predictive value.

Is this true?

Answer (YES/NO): NO